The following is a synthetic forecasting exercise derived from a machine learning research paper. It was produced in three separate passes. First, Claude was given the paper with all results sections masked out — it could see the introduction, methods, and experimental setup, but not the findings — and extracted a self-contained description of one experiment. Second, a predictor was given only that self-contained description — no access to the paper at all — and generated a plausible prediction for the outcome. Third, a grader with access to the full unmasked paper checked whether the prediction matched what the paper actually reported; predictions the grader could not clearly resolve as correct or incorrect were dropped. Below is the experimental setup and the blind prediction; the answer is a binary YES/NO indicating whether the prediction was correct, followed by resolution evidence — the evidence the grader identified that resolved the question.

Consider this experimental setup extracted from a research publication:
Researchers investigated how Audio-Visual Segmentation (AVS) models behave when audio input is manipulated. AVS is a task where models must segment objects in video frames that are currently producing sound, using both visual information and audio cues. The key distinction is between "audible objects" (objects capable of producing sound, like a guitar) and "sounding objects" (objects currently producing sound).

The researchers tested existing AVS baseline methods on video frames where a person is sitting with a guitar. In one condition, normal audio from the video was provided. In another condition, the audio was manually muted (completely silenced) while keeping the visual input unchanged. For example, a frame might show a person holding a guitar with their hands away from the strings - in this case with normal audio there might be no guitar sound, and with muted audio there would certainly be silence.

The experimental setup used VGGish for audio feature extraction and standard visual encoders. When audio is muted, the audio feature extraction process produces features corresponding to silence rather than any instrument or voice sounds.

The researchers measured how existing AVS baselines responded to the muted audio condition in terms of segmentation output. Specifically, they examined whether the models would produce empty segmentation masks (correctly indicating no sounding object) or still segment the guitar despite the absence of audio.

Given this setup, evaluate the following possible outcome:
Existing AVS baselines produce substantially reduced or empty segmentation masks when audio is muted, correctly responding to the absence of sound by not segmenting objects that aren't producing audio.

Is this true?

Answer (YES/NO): NO